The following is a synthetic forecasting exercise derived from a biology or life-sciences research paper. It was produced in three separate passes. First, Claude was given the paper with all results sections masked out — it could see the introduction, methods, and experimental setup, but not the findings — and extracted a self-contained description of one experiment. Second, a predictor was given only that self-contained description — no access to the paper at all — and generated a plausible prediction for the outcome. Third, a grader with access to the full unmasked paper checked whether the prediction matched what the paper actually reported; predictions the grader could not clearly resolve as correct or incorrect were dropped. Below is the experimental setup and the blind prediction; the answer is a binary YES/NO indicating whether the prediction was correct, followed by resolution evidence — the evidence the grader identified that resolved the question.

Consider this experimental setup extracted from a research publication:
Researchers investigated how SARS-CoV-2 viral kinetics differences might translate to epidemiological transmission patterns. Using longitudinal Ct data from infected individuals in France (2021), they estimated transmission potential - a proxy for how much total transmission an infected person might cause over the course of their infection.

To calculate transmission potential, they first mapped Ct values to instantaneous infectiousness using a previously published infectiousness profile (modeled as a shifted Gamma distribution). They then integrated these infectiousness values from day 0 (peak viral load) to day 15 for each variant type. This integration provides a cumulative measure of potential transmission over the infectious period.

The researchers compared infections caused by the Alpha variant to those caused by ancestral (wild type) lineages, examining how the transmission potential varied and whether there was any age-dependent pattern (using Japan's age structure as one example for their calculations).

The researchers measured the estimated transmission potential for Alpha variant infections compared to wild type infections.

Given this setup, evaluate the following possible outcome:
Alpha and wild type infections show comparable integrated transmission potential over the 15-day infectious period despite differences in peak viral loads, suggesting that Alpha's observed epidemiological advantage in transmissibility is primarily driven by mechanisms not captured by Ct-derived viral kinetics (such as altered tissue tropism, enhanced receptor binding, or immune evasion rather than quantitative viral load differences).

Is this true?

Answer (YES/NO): NO